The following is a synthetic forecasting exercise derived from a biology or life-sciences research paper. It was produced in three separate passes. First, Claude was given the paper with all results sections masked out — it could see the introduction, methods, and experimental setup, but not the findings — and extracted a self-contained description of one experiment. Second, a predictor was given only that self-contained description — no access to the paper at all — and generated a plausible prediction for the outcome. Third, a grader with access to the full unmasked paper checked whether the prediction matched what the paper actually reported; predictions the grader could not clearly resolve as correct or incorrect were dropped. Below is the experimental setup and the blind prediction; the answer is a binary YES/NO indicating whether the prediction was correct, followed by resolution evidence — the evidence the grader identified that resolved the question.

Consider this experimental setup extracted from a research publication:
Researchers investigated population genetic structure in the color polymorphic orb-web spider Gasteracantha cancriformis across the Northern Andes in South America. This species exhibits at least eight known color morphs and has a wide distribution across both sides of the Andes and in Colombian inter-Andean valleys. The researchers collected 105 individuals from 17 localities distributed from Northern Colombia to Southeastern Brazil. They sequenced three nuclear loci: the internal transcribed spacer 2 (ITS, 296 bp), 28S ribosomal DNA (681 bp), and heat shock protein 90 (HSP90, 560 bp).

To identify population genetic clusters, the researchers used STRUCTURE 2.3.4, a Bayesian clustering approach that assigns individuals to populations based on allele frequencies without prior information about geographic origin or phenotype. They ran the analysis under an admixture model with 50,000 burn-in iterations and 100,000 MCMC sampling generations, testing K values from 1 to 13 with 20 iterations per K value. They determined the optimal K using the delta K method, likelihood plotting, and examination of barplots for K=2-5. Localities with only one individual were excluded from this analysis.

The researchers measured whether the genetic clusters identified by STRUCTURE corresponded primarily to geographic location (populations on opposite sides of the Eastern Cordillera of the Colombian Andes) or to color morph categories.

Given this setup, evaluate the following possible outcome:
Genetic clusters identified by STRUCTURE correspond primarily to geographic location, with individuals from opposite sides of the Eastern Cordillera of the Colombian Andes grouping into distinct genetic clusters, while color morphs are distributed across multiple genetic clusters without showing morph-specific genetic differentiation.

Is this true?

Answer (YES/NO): YES